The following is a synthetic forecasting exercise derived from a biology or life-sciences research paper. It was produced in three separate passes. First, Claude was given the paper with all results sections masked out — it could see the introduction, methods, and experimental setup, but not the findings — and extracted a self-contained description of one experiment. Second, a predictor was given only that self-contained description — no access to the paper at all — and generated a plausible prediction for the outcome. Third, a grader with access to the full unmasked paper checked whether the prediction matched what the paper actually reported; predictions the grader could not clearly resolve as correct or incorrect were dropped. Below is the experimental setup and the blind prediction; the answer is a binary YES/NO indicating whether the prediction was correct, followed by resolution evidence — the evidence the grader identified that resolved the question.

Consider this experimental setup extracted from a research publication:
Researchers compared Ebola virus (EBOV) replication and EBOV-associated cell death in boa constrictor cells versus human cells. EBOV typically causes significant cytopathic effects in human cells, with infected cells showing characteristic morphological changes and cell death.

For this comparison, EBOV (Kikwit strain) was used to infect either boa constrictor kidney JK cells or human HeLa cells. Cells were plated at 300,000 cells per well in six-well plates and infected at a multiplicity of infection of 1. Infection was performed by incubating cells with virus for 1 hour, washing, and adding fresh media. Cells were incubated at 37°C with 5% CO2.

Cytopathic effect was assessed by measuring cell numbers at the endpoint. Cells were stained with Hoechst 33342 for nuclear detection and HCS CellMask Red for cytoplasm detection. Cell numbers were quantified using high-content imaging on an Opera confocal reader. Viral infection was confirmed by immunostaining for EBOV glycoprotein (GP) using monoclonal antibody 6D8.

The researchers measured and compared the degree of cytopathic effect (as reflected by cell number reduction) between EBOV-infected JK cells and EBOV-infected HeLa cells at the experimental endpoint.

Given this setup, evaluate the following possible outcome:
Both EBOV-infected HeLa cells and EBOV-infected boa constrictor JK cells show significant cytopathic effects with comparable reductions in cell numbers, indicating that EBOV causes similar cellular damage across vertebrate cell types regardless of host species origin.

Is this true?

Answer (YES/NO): NO